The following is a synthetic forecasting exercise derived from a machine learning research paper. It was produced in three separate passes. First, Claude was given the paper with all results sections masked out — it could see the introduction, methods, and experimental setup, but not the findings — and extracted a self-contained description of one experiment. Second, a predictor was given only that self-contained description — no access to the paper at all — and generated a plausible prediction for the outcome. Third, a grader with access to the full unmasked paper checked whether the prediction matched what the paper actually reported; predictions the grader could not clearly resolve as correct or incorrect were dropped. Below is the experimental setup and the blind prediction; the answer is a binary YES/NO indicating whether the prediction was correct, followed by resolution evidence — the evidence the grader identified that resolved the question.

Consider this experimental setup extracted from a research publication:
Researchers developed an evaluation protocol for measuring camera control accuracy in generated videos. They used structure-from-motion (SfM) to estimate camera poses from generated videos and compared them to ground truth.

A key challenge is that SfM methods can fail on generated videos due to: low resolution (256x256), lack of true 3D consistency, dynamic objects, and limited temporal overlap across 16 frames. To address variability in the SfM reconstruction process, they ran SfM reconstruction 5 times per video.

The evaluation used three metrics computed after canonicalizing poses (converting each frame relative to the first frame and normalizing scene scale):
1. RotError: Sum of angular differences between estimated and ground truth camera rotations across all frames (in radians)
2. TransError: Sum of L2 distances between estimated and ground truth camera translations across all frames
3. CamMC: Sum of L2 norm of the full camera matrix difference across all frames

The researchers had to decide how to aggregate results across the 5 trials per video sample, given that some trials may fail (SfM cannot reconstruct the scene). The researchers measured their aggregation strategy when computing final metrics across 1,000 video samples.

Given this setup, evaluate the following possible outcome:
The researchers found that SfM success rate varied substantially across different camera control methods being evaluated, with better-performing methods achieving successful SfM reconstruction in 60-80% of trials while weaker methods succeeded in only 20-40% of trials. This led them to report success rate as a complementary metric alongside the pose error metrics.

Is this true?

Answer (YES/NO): NO